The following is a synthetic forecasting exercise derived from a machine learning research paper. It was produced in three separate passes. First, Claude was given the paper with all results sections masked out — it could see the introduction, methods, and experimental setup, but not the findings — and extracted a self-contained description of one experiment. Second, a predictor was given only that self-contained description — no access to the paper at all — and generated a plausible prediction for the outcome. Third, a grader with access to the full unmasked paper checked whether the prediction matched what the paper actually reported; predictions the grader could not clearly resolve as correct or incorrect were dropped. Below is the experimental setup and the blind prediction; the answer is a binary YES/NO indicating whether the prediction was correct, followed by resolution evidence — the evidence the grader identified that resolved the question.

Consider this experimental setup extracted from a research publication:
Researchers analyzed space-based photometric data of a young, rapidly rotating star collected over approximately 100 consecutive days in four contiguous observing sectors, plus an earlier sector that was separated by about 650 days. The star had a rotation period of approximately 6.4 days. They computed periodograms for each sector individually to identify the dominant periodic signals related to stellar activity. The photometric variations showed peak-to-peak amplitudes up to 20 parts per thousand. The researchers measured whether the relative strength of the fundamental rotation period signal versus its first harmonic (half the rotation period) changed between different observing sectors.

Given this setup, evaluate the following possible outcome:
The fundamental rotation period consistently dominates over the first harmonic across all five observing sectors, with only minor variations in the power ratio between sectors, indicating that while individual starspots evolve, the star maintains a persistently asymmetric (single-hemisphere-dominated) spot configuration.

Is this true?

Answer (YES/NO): NO